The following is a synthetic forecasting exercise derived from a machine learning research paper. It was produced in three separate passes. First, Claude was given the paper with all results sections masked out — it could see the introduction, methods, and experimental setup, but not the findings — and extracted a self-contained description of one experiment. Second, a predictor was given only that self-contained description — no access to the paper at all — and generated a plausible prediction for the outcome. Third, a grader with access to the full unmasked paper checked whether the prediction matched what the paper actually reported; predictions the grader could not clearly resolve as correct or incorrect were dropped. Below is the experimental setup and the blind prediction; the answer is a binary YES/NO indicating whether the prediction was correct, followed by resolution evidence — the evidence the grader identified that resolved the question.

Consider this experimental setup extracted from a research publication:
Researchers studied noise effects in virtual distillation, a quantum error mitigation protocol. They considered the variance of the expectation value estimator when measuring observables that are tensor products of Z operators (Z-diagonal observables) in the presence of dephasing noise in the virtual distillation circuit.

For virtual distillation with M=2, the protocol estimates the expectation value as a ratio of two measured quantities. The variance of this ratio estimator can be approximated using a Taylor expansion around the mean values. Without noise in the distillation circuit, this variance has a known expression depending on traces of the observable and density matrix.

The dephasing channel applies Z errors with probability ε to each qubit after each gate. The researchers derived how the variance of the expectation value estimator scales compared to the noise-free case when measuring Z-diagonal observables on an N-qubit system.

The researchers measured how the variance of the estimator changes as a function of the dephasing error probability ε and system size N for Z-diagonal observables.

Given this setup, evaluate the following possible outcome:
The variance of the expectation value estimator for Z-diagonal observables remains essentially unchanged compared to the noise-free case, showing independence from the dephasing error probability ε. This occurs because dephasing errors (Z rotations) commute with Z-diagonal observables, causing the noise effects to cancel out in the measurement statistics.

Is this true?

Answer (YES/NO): NO